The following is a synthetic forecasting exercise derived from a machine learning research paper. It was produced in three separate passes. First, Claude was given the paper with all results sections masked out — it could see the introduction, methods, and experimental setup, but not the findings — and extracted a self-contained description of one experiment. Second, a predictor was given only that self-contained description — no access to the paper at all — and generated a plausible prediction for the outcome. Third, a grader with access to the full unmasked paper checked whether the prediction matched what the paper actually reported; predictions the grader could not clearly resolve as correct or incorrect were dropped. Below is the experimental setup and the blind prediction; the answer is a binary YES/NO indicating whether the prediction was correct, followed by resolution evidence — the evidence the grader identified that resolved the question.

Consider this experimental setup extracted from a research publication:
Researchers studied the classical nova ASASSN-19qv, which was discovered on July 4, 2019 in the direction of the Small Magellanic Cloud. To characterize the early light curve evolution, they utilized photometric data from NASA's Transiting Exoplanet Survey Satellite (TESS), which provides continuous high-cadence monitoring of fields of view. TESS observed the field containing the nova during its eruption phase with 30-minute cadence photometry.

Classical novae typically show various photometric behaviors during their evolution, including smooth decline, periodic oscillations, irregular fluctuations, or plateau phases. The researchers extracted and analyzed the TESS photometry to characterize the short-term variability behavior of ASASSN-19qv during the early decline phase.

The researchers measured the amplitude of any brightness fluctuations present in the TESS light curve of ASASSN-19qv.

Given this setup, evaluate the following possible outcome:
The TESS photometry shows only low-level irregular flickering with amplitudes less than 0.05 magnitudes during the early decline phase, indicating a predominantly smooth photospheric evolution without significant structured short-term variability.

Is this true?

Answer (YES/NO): NO